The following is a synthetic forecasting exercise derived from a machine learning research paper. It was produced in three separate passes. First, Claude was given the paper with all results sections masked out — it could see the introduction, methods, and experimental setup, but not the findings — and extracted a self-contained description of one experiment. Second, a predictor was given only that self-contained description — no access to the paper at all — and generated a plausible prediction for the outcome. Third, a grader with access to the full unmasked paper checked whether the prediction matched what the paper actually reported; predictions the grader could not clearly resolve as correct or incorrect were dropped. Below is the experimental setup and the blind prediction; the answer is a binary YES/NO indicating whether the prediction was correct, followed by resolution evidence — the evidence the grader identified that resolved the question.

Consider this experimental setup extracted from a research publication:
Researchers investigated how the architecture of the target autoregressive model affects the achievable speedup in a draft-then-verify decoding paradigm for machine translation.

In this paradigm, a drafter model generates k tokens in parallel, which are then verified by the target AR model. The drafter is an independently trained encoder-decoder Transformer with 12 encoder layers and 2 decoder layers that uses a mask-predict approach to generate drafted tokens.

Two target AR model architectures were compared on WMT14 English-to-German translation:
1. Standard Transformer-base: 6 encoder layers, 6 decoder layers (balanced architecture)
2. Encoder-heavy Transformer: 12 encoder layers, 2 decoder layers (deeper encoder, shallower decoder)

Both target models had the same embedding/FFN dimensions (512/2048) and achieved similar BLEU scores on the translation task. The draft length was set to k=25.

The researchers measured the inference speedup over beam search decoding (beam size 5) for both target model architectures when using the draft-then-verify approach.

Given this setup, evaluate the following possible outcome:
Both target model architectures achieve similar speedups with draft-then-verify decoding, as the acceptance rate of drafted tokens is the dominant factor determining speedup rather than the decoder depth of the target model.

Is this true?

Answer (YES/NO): NO